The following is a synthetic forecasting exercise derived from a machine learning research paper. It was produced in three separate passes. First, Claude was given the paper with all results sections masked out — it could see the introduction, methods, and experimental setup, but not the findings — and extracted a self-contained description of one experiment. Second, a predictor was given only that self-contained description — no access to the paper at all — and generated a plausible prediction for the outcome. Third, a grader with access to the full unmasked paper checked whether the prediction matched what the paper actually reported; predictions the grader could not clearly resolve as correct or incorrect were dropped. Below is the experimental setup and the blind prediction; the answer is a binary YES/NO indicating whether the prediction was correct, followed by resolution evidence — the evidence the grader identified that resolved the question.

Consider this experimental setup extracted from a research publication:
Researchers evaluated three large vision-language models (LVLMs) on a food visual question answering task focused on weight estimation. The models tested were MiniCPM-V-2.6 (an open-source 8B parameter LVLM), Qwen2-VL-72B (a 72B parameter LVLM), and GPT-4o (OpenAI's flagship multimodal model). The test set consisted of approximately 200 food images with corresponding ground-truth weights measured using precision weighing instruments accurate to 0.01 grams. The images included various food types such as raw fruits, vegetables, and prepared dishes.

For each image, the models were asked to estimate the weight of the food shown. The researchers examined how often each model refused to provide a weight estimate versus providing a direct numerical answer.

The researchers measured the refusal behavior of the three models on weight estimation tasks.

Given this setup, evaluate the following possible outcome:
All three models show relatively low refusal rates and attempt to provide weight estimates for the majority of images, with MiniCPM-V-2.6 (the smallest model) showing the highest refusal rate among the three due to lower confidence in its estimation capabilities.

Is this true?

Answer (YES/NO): NO